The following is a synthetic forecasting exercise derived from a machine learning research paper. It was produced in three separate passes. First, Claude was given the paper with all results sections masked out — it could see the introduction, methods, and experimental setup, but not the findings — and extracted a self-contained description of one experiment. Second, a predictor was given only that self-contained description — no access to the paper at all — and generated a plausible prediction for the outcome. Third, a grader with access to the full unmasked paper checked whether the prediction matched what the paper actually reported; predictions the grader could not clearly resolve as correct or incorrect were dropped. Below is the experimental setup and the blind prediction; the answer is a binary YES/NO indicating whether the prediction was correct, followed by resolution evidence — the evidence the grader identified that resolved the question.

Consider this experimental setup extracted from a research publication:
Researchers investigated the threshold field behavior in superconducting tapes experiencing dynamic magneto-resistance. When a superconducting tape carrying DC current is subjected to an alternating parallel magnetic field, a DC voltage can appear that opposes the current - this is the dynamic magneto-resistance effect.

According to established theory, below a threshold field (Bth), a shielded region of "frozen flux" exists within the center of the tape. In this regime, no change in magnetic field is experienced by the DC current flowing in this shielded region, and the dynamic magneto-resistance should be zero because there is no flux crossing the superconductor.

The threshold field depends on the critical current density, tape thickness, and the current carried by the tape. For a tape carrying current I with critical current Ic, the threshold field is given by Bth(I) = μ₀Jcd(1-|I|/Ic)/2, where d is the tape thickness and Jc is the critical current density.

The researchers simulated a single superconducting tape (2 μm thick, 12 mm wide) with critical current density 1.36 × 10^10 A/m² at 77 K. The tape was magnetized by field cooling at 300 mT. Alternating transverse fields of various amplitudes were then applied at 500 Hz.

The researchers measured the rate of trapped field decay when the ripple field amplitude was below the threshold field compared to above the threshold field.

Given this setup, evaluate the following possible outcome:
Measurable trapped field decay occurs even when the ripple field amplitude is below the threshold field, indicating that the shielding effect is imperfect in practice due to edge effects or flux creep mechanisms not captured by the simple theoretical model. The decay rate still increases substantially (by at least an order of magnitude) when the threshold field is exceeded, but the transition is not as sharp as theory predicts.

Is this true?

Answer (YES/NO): NO